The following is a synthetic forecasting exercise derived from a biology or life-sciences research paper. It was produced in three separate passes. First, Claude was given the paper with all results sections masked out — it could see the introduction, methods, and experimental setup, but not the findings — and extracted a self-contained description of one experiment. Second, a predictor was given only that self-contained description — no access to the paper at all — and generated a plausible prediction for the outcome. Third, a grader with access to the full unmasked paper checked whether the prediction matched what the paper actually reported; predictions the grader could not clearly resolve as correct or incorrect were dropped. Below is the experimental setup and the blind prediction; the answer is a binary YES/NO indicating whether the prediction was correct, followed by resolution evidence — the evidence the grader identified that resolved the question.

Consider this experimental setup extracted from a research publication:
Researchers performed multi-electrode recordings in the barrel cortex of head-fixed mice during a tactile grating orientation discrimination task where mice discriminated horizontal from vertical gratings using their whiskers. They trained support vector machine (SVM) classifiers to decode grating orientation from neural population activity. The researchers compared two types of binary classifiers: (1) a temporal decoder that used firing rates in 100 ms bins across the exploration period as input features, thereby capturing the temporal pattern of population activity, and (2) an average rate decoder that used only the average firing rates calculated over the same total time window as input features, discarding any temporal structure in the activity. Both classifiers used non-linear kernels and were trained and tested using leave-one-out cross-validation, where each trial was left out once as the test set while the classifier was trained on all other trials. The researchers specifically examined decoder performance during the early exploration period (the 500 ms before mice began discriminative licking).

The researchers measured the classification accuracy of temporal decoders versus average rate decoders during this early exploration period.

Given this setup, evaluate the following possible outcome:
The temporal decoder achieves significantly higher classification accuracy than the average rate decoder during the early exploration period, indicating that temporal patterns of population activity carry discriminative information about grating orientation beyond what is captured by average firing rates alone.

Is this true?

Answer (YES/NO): YES